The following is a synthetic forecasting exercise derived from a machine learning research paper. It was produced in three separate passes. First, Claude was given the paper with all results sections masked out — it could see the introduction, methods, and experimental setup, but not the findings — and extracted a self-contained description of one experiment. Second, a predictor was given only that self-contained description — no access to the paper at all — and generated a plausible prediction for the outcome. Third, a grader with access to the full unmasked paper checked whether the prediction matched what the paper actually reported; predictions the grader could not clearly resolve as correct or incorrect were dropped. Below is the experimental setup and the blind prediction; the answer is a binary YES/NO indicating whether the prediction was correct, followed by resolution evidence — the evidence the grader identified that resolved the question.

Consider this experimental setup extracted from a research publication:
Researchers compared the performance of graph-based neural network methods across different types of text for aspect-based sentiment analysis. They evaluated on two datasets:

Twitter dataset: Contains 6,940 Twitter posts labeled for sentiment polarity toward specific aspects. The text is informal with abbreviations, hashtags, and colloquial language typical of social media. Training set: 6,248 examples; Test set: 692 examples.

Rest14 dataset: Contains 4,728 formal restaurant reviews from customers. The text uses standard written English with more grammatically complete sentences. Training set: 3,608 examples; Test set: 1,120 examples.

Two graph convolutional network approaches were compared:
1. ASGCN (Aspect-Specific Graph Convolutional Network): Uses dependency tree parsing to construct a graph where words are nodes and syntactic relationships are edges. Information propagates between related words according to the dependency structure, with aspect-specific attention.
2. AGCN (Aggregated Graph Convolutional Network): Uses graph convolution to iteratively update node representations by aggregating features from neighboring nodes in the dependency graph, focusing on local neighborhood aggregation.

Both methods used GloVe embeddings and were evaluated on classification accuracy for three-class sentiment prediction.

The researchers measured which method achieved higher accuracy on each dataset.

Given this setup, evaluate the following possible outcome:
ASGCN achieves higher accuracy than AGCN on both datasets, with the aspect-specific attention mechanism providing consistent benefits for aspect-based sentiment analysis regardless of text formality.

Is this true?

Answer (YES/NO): NO